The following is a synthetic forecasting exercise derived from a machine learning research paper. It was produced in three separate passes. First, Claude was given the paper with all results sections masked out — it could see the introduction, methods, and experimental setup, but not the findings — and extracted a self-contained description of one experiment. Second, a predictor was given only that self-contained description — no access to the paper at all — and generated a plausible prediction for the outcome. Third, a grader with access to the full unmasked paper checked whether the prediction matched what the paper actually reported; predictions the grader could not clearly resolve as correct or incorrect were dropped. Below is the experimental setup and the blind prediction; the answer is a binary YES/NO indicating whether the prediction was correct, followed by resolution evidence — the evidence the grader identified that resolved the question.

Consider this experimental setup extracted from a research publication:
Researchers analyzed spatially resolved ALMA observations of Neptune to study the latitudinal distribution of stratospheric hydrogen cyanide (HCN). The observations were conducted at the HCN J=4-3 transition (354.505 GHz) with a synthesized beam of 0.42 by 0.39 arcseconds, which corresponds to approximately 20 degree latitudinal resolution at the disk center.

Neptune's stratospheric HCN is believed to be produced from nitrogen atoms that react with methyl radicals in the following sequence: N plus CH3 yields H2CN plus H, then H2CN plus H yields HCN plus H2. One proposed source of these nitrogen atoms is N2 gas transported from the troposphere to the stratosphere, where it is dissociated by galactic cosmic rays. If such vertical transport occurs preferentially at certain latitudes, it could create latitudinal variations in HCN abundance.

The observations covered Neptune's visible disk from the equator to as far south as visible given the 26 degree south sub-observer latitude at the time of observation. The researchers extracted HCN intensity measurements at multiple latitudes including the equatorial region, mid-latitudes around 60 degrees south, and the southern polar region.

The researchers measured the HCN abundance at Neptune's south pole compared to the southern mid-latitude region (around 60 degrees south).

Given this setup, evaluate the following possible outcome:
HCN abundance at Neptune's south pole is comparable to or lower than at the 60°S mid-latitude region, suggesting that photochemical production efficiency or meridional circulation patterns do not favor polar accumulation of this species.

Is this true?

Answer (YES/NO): NO